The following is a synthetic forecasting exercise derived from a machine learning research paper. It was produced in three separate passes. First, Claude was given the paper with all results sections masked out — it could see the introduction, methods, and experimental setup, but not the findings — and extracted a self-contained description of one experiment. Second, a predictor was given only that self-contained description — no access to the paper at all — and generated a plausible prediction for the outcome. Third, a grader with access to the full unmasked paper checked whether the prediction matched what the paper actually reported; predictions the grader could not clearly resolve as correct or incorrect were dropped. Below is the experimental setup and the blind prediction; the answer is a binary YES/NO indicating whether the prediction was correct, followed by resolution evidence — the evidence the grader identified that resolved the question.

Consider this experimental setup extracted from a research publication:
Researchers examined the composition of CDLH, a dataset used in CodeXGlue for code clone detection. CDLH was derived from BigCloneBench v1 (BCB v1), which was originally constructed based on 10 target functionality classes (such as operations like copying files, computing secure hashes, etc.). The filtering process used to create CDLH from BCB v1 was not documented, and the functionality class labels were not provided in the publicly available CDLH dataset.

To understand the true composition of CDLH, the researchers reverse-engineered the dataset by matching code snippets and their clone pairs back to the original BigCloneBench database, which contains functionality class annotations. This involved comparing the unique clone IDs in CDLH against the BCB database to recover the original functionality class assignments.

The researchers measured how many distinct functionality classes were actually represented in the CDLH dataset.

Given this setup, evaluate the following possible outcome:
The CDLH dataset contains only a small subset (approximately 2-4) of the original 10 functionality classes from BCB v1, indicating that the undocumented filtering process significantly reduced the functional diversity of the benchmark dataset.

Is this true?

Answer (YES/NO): NO